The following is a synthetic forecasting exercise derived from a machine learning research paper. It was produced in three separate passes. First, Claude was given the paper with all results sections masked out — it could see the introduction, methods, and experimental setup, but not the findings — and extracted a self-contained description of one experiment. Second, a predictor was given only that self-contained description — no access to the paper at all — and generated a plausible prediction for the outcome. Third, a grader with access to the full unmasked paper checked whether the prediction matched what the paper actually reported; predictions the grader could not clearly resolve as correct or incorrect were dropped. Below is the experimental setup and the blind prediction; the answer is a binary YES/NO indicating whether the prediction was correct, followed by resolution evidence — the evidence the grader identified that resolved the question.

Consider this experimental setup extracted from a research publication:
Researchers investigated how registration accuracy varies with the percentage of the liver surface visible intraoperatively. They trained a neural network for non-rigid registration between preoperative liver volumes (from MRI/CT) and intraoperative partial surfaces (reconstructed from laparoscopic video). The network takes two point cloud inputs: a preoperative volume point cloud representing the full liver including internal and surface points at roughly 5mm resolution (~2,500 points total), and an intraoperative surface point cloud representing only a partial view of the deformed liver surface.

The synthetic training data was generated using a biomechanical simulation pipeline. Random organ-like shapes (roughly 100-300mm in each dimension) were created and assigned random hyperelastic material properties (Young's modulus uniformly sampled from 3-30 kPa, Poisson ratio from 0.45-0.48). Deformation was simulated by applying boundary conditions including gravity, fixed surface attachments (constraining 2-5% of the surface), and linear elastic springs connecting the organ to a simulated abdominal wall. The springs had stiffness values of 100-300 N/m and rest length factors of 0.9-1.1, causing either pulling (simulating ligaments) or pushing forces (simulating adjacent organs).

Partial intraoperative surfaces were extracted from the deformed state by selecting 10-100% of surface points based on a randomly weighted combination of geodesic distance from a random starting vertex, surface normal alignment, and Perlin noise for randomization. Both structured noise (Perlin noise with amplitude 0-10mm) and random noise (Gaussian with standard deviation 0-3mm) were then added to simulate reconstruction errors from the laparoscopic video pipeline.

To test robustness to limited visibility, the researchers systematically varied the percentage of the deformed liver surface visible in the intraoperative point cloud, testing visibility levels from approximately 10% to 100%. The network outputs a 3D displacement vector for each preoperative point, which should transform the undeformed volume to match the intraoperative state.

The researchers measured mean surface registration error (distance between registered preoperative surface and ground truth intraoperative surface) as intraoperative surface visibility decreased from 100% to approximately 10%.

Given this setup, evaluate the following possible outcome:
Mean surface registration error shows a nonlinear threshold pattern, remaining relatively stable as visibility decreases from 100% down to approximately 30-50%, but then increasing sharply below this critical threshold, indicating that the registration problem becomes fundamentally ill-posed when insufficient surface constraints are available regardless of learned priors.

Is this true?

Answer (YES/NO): NO